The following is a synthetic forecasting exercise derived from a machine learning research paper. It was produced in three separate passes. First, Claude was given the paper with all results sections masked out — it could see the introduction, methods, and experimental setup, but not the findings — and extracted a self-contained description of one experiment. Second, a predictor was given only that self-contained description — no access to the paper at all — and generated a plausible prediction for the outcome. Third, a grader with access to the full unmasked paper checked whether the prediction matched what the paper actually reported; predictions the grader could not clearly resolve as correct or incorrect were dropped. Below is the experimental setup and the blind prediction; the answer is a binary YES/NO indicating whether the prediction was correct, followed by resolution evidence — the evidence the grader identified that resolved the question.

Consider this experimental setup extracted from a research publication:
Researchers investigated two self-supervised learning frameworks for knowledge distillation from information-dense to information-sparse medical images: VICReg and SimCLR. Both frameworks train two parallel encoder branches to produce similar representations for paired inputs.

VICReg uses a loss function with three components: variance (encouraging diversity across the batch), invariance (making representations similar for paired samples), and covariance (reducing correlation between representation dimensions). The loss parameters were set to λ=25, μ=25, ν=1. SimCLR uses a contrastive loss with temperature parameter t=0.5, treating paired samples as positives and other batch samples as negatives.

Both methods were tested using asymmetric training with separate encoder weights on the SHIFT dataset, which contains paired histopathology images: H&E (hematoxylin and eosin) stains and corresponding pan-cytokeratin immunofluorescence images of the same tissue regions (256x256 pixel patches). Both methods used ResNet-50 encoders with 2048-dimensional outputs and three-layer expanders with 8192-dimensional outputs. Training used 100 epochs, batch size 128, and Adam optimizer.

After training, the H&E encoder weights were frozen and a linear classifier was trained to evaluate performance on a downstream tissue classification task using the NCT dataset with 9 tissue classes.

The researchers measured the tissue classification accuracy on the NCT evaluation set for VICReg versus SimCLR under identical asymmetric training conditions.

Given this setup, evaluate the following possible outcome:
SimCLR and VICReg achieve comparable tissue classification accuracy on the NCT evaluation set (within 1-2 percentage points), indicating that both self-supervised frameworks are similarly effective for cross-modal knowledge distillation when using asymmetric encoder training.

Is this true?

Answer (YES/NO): NO